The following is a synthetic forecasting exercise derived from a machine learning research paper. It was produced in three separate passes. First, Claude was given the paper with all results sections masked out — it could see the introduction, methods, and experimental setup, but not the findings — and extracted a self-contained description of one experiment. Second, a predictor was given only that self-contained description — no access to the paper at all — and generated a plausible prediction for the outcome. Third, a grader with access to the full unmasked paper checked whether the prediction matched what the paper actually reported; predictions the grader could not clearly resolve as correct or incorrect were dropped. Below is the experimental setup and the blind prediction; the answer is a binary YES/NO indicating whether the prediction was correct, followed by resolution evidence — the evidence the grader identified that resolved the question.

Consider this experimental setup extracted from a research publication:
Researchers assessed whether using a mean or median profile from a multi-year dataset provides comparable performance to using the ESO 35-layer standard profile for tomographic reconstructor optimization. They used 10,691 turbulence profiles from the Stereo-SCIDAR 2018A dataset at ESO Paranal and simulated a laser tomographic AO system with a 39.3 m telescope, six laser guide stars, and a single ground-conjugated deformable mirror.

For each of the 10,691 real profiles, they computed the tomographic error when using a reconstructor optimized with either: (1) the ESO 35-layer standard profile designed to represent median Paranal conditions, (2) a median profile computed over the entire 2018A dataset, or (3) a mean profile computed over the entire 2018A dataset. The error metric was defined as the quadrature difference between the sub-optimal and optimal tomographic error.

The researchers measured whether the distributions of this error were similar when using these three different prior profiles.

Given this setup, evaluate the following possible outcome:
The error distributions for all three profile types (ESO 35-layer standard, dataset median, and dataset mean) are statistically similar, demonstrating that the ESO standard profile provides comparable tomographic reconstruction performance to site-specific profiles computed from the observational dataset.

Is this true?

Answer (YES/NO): YES